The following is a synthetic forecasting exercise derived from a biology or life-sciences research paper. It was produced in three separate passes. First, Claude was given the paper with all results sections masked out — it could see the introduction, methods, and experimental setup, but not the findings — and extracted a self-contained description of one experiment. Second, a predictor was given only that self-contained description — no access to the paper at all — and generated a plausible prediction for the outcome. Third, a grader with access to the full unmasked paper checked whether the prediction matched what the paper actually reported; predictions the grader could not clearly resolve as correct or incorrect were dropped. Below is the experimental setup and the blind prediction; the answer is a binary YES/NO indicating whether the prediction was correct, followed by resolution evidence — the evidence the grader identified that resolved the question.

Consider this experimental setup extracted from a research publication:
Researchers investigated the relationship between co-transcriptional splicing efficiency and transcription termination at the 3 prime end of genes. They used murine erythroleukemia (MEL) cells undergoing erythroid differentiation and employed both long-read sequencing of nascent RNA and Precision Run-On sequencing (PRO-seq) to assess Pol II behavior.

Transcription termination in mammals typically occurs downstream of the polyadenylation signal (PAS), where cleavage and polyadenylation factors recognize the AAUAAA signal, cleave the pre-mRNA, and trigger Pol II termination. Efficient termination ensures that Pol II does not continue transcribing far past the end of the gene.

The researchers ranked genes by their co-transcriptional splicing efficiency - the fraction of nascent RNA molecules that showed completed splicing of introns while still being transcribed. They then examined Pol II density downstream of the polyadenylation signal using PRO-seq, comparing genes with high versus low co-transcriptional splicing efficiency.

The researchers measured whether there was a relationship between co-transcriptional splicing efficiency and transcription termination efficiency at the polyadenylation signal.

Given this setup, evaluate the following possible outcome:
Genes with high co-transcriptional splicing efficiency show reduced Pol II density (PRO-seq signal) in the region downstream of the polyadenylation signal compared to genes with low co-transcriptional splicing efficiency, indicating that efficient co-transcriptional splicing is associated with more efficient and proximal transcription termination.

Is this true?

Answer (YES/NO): YES